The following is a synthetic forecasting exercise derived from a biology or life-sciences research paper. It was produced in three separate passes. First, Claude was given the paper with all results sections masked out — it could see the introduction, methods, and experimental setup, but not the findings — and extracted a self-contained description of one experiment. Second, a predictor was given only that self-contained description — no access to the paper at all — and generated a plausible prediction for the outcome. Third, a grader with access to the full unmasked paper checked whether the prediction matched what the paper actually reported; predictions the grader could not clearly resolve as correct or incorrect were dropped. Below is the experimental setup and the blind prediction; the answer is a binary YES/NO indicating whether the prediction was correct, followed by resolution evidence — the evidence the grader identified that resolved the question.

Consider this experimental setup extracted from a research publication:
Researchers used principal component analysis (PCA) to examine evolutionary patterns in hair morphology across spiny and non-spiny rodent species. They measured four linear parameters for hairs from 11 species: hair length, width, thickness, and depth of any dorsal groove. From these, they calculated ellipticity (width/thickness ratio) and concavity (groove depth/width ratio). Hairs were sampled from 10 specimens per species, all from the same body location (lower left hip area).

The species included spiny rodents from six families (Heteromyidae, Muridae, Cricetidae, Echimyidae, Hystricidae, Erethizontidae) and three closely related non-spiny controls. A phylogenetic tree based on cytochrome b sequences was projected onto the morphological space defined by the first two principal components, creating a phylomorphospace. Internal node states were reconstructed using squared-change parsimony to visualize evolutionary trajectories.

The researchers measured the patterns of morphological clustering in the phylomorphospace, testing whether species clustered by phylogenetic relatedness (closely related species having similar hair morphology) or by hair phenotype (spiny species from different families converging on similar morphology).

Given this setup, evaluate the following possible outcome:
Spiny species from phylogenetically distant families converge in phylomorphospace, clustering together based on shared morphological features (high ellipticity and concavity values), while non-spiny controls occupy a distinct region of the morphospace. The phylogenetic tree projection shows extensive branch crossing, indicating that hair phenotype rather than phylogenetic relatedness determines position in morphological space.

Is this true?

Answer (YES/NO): NO